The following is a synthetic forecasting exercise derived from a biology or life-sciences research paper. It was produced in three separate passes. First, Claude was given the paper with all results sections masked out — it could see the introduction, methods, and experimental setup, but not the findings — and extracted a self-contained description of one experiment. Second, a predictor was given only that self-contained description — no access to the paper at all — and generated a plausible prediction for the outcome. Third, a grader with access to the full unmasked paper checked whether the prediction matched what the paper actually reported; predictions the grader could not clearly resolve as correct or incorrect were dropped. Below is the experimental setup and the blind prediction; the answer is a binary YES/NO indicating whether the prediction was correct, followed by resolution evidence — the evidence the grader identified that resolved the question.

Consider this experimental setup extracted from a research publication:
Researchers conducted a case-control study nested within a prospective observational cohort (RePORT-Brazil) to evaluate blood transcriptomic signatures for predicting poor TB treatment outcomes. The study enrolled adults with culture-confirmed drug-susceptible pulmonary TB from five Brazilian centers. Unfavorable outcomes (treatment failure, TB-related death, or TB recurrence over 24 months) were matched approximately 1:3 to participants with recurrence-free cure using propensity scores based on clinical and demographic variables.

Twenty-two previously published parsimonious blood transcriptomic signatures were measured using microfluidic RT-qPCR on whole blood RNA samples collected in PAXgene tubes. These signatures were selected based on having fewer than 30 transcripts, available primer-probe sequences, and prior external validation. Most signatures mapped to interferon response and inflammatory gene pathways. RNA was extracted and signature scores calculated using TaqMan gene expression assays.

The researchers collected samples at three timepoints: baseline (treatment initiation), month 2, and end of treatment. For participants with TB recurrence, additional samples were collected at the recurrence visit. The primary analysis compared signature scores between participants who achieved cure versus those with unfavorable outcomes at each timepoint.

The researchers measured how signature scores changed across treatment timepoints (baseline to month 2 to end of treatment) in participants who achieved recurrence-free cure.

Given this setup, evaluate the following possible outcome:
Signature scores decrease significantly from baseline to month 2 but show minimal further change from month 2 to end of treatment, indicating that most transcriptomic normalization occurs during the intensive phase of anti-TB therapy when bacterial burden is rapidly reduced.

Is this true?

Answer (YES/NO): NO